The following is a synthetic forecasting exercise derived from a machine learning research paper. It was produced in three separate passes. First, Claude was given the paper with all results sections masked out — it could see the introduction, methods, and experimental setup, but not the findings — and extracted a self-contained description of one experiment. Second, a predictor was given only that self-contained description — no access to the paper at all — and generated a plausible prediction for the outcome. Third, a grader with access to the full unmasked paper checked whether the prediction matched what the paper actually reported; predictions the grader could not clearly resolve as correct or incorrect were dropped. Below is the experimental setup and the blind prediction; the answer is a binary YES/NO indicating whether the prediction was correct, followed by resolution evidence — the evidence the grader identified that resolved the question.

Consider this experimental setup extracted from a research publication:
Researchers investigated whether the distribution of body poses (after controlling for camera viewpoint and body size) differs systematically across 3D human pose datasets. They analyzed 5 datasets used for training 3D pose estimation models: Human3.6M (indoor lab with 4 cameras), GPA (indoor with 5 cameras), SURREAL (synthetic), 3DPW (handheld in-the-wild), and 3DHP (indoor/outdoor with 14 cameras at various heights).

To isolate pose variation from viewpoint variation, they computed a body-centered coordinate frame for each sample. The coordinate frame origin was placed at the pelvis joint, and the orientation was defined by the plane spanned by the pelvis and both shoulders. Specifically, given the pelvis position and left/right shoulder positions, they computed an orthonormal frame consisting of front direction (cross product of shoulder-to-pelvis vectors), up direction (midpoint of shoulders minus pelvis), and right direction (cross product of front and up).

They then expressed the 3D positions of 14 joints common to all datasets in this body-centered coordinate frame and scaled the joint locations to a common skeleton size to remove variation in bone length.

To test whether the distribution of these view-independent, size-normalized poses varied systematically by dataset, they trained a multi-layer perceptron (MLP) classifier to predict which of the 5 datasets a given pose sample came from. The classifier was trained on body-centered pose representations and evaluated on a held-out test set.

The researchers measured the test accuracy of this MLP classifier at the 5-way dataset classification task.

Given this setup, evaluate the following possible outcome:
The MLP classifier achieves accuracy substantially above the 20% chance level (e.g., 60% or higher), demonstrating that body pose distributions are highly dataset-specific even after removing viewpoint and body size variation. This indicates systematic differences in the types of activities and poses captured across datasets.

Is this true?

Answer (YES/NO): NO